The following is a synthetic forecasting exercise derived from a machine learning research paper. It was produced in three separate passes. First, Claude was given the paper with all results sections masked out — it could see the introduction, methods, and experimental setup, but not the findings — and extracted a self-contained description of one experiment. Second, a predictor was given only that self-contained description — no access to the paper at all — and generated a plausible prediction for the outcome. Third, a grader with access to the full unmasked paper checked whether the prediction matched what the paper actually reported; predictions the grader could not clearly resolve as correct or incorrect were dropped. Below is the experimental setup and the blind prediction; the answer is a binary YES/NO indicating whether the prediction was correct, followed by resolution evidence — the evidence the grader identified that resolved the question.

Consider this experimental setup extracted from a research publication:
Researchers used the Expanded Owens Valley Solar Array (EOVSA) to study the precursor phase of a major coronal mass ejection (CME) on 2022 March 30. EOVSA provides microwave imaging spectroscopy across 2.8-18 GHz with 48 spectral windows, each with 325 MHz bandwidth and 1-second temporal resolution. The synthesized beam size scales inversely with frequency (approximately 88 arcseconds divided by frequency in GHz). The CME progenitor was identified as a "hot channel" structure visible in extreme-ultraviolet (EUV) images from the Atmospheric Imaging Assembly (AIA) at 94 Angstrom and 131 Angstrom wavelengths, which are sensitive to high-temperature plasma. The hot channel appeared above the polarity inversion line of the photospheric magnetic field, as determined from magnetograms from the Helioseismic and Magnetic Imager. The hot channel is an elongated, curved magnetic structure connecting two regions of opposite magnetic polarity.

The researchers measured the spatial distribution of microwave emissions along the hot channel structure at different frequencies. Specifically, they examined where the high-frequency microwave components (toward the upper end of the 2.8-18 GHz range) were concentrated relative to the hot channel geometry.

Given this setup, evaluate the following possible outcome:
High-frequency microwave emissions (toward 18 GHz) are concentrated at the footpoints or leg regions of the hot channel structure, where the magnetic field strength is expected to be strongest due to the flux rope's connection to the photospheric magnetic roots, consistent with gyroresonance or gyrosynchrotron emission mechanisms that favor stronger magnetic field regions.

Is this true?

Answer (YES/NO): YES